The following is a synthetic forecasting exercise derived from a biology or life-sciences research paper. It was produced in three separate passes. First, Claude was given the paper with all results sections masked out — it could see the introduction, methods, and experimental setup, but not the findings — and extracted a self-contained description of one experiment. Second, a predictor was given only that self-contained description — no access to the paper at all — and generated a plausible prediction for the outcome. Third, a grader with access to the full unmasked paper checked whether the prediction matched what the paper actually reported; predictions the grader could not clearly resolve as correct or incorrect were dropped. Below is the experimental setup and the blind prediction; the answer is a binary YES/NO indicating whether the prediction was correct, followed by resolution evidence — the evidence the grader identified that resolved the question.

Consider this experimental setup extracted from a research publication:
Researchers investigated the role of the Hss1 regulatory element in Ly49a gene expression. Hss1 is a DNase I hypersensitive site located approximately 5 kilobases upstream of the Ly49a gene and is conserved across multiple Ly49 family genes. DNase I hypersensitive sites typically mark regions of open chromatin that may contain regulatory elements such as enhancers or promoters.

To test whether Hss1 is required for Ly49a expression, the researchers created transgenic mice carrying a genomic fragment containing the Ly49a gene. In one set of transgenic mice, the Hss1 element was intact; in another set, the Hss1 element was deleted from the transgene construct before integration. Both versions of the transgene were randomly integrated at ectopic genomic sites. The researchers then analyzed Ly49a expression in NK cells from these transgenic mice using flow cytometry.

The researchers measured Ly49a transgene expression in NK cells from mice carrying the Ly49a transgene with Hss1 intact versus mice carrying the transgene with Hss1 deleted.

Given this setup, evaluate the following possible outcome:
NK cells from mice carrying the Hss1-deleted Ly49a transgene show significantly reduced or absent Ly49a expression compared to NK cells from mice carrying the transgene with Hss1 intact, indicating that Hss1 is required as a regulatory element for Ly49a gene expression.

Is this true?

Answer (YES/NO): YES